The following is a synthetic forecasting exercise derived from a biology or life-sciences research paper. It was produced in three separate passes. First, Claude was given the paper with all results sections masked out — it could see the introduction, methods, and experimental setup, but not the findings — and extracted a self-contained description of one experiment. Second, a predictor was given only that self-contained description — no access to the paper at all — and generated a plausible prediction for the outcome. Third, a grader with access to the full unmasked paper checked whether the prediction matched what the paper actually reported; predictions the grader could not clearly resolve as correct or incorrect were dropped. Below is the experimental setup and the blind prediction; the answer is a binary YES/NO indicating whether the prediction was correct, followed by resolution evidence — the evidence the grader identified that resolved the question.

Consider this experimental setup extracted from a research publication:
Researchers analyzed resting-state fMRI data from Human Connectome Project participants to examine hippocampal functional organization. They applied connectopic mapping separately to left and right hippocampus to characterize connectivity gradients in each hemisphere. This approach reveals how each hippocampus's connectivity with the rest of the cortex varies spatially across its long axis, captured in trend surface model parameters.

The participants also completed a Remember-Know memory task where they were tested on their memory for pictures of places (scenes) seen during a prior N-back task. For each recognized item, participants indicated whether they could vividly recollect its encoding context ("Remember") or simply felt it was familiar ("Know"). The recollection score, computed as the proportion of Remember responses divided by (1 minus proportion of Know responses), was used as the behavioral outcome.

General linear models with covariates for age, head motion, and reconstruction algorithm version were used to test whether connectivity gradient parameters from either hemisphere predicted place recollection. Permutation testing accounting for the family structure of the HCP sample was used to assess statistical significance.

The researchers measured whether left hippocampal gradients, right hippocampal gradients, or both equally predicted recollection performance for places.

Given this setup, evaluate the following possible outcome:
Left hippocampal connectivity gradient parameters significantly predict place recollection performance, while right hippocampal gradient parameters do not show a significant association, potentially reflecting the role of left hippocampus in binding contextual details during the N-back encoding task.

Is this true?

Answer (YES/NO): NO